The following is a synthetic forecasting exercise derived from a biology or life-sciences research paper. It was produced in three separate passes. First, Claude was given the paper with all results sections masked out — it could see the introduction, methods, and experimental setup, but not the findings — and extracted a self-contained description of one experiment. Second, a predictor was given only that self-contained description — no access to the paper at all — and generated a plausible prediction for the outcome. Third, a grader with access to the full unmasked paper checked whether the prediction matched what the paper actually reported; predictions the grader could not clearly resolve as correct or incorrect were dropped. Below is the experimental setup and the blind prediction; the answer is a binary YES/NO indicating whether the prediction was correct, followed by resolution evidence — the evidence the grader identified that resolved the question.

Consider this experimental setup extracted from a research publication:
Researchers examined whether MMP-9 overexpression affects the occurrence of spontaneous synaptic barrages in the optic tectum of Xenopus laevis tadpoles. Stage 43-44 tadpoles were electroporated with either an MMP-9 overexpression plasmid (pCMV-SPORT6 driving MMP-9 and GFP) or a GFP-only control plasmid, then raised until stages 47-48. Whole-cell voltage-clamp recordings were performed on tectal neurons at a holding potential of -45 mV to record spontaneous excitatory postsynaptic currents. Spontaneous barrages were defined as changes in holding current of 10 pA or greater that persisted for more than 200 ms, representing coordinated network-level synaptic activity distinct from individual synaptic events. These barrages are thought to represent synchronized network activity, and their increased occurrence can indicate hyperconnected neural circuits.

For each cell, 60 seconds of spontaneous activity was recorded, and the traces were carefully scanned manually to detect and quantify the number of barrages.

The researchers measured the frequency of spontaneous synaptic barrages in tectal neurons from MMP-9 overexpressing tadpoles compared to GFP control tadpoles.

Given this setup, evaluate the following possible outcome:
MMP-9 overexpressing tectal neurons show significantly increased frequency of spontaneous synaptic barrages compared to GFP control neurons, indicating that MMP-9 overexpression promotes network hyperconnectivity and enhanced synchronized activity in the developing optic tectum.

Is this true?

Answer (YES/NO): YES